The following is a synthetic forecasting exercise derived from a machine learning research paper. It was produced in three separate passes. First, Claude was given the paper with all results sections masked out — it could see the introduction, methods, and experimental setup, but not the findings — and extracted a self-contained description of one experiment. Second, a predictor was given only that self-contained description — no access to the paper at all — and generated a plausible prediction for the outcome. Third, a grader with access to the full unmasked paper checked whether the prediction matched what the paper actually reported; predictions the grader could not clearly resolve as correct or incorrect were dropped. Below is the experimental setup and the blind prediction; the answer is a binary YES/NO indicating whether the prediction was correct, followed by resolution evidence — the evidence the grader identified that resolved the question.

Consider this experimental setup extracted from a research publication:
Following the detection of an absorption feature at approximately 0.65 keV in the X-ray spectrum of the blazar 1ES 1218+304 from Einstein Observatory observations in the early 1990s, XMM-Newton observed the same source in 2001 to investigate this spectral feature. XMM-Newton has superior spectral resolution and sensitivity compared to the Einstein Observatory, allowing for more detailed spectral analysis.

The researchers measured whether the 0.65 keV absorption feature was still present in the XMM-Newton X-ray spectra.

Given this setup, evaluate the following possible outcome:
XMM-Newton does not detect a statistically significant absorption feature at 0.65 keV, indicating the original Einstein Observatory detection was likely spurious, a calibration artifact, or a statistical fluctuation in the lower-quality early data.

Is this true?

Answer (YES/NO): NO